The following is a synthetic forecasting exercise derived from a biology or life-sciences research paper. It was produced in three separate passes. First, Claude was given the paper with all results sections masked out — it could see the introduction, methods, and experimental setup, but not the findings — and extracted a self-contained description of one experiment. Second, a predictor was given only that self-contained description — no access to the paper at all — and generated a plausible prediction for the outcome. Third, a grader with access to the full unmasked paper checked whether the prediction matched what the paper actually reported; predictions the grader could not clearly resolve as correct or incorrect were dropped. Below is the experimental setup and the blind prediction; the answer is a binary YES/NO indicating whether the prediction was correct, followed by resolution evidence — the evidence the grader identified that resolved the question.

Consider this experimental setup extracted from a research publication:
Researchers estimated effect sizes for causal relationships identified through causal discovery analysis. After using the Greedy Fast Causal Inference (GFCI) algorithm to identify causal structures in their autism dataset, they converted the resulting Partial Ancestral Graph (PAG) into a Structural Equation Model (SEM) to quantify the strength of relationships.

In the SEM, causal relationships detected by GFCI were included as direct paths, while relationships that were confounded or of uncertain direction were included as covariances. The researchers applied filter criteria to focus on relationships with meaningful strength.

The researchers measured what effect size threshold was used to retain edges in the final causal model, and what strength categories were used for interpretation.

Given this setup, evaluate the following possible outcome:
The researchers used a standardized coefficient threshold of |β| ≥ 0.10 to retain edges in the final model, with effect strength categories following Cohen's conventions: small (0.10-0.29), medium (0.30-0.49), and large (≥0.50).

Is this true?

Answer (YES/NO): NO